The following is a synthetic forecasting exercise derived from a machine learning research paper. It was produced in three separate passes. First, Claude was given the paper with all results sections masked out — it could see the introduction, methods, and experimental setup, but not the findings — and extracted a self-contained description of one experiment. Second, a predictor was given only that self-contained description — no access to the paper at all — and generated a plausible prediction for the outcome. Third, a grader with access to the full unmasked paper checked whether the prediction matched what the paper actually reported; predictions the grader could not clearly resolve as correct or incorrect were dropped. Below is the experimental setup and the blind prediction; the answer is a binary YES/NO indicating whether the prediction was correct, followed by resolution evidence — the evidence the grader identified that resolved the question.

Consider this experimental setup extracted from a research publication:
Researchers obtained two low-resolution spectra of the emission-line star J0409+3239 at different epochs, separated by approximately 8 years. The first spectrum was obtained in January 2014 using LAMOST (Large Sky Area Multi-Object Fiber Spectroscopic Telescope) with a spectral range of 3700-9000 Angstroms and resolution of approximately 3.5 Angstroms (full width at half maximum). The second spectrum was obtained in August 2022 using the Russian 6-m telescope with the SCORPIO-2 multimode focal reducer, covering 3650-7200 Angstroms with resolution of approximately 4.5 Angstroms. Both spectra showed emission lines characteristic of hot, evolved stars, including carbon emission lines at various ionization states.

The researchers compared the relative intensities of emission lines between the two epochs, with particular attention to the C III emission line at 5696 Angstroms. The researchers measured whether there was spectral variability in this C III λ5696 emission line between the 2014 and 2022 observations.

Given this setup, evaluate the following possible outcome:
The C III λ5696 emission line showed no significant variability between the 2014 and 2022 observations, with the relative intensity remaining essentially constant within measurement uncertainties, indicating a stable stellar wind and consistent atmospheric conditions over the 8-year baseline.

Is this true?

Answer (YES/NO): NO